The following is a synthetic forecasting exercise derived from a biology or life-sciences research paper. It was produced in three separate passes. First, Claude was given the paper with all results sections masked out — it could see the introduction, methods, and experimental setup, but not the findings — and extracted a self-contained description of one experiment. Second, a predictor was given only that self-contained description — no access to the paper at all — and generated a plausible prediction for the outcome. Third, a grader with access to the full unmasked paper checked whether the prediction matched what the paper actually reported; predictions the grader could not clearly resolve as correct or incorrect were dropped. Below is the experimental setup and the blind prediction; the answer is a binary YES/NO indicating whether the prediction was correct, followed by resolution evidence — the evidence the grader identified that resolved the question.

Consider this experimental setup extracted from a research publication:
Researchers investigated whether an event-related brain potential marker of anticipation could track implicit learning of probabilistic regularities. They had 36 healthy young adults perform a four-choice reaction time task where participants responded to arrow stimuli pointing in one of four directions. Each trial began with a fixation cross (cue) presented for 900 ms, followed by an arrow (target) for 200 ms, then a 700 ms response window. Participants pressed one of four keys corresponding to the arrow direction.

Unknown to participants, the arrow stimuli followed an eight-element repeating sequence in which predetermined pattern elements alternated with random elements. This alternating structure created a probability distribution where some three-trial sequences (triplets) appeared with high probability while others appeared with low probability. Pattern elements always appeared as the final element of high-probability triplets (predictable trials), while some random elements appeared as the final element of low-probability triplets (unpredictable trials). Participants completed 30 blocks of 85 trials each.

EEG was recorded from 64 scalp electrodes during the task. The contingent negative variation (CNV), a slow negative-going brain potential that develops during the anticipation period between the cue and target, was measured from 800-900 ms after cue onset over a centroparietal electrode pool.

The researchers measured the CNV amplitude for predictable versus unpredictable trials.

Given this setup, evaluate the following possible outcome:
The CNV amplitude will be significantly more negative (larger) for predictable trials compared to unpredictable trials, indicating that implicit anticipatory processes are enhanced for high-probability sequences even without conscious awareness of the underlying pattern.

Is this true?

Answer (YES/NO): NO